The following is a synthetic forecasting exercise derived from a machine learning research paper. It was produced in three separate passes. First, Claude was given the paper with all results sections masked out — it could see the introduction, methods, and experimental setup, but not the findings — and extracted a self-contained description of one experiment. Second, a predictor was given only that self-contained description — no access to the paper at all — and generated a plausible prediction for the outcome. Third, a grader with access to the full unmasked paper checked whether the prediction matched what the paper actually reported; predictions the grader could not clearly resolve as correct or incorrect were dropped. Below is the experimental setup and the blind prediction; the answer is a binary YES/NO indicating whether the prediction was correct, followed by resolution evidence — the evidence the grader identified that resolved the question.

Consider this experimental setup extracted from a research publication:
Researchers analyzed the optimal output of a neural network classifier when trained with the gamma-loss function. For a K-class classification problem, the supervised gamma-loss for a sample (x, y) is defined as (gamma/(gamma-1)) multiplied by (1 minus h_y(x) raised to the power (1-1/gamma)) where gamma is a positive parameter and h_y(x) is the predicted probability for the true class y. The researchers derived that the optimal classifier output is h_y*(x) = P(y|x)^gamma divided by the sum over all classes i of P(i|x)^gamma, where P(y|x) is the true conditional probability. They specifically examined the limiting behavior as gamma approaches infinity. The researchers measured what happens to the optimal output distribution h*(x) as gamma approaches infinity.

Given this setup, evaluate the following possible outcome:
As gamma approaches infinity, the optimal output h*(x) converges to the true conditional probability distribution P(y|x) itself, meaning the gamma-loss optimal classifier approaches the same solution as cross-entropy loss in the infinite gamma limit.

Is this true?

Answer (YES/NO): NO